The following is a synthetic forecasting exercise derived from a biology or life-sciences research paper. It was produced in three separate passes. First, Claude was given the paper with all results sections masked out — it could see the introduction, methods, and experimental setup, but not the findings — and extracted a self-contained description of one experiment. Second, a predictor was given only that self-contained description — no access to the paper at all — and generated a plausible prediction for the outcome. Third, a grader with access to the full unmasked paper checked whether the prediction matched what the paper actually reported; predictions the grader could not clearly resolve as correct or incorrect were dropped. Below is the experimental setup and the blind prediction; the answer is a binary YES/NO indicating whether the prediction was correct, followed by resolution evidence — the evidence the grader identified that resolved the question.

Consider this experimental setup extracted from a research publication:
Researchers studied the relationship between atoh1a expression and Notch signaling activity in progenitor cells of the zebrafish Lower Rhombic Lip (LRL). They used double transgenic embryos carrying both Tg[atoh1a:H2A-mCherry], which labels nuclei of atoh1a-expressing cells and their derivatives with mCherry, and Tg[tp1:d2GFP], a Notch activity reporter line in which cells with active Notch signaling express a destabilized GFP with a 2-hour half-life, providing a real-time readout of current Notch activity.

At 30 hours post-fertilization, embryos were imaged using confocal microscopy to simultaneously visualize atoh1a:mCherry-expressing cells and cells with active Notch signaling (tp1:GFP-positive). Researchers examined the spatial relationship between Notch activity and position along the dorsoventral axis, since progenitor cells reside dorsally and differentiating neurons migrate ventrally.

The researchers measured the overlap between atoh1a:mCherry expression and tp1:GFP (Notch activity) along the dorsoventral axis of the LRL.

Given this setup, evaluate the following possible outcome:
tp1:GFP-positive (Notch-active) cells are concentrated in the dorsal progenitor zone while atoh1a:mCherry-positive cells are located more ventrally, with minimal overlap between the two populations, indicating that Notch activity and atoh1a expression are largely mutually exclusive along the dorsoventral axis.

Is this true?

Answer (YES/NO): NO